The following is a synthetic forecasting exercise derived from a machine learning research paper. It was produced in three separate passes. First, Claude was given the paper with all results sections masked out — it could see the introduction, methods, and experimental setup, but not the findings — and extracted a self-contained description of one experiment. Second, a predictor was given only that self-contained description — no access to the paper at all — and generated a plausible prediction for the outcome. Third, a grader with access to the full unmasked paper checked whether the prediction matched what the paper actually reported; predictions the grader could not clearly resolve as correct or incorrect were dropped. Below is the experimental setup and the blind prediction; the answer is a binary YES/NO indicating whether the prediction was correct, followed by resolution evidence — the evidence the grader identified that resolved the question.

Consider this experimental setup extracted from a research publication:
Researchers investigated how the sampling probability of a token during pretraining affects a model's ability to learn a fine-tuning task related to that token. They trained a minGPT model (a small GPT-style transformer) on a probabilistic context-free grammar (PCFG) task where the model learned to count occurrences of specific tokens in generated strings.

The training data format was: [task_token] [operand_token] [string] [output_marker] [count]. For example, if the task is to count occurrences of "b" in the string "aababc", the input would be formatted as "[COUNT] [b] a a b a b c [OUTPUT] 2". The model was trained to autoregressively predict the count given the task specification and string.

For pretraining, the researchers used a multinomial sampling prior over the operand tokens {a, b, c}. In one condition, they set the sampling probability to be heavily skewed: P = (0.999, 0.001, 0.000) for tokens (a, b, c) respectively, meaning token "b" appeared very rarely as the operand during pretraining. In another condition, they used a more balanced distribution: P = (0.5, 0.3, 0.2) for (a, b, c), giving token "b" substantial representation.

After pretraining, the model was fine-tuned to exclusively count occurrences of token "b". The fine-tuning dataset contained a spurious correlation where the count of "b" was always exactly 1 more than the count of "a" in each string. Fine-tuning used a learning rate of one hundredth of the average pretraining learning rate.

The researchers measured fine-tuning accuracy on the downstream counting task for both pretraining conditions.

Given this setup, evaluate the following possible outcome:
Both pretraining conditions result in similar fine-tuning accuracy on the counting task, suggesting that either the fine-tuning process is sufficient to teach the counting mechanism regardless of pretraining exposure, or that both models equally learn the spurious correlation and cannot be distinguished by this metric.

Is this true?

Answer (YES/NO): NO